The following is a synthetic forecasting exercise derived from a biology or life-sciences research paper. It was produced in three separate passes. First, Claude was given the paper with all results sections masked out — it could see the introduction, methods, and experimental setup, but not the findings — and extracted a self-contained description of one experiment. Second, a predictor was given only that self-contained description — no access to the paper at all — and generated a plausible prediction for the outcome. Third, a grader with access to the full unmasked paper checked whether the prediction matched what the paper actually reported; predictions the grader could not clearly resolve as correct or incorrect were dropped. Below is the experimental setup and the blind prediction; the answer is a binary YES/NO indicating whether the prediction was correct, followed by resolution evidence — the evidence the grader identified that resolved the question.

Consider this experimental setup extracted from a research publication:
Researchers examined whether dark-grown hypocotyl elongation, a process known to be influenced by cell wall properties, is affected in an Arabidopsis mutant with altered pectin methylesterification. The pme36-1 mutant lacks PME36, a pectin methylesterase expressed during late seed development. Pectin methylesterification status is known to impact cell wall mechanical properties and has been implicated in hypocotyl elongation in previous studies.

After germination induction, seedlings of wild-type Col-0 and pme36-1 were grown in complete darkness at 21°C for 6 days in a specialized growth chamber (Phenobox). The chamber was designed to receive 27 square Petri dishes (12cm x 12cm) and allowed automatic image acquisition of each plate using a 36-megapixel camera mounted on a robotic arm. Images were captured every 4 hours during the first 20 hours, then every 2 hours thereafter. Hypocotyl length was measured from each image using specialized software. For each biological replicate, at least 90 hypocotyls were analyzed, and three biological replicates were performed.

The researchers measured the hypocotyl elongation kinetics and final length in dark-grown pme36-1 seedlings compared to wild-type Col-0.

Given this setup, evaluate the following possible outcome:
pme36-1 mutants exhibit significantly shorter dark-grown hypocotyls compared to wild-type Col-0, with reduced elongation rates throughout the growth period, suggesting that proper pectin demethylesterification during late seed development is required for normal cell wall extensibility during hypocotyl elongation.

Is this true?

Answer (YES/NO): NO